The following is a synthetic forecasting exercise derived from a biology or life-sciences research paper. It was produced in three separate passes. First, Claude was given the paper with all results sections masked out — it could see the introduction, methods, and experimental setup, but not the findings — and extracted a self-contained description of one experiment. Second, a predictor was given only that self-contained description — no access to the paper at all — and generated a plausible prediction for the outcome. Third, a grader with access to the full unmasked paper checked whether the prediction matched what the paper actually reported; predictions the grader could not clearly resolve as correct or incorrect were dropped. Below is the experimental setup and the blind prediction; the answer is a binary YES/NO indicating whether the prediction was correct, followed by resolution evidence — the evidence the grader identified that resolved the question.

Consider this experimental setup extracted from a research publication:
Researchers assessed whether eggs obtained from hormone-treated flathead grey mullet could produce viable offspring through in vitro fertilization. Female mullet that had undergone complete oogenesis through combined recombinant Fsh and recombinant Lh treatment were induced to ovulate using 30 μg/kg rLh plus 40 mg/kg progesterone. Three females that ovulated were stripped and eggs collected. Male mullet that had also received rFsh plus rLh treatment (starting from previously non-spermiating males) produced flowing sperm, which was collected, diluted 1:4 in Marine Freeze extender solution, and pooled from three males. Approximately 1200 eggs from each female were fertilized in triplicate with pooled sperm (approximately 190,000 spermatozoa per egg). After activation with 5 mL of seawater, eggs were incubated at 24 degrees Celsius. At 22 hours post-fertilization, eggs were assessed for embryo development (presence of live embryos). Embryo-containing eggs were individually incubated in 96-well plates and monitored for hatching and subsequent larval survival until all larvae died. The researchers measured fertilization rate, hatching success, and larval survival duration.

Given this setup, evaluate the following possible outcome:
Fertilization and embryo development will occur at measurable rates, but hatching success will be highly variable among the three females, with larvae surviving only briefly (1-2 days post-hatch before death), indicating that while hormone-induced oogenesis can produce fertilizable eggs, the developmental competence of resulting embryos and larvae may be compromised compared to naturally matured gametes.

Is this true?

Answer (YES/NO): NO